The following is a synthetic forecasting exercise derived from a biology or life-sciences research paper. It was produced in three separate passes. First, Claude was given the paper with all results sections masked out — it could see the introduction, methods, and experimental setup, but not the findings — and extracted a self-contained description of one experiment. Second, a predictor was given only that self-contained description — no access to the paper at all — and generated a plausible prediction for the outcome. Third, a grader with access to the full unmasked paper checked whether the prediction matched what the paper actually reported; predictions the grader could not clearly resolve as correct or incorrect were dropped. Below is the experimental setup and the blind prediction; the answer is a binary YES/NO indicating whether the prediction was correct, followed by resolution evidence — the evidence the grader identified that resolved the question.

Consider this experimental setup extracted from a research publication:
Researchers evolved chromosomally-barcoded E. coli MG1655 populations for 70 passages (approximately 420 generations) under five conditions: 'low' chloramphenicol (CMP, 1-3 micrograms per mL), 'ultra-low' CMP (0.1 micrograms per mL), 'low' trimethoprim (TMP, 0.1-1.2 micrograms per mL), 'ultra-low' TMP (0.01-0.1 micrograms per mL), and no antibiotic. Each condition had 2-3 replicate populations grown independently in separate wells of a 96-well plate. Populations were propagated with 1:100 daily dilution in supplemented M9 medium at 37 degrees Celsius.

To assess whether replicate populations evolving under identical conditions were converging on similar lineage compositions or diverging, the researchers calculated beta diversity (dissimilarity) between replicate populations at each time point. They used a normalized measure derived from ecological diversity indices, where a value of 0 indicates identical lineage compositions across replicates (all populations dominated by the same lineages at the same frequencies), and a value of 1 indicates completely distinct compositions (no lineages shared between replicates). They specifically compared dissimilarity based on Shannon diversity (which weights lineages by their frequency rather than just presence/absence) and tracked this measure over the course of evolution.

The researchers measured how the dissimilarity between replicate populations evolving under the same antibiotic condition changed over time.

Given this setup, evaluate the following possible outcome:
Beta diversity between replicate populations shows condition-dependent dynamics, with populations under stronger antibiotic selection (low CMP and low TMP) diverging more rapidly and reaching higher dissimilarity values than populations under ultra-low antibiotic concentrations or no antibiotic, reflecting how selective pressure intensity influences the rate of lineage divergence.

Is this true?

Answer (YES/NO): NO